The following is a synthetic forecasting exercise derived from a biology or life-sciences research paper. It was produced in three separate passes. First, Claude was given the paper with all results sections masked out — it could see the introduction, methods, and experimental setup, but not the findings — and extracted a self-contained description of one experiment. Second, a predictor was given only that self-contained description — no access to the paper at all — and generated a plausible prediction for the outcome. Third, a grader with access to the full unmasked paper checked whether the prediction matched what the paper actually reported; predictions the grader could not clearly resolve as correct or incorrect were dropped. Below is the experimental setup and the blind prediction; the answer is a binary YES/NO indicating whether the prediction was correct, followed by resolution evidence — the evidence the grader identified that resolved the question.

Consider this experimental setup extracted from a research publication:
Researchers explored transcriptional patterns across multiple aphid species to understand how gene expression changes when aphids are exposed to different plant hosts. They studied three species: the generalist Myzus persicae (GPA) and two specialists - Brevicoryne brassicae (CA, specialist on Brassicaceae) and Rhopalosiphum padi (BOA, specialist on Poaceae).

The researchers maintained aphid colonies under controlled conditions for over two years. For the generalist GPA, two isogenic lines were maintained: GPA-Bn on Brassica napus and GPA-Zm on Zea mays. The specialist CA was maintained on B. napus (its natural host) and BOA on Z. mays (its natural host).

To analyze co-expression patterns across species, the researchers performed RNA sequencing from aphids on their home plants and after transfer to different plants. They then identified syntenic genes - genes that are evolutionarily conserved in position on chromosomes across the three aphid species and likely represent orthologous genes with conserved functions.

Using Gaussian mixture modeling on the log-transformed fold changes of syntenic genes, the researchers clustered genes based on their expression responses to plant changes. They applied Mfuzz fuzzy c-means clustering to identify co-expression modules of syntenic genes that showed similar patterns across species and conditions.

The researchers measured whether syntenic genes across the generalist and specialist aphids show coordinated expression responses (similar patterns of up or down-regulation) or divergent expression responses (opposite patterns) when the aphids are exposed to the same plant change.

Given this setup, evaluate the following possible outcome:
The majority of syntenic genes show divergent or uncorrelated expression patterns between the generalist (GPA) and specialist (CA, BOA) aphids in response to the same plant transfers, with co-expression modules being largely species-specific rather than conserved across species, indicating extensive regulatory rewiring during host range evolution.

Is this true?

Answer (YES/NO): NO